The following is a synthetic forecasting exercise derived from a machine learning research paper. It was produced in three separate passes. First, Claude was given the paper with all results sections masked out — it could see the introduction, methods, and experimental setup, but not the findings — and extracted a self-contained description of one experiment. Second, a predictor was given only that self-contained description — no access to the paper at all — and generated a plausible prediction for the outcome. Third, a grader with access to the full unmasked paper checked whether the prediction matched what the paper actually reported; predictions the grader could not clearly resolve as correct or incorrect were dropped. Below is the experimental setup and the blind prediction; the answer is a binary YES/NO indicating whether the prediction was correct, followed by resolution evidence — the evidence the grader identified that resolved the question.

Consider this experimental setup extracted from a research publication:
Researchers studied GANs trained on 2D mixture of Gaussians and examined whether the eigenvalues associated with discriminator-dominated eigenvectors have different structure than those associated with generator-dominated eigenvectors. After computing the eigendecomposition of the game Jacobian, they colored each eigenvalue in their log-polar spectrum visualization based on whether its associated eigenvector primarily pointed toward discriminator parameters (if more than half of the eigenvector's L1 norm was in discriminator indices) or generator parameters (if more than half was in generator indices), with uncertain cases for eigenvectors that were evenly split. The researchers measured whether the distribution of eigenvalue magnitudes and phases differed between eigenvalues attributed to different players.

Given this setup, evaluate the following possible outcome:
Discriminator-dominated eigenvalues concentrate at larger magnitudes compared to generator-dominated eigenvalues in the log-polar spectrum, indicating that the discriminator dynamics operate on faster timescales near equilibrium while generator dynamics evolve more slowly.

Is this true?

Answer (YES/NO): NO